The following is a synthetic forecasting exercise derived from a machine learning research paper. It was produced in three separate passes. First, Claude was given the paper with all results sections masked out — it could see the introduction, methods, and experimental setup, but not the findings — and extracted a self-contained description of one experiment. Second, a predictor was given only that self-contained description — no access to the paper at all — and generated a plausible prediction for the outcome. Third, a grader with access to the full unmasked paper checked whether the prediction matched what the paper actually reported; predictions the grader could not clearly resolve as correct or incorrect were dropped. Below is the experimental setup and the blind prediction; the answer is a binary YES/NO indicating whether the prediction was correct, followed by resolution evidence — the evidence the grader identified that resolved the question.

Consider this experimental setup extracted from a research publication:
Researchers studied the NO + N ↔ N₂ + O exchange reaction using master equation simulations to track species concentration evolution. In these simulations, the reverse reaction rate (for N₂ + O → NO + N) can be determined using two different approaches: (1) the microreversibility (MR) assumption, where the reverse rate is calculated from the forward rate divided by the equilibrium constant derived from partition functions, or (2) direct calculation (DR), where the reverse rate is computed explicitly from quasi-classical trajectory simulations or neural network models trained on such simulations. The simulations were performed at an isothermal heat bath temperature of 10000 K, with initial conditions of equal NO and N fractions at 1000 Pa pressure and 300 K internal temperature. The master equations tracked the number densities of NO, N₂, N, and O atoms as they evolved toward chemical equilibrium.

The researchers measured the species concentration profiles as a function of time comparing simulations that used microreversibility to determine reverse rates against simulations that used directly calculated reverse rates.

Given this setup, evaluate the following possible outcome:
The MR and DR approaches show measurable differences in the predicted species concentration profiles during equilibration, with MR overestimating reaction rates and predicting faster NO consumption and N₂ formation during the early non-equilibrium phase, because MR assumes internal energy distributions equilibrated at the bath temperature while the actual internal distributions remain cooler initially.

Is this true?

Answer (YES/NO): NO